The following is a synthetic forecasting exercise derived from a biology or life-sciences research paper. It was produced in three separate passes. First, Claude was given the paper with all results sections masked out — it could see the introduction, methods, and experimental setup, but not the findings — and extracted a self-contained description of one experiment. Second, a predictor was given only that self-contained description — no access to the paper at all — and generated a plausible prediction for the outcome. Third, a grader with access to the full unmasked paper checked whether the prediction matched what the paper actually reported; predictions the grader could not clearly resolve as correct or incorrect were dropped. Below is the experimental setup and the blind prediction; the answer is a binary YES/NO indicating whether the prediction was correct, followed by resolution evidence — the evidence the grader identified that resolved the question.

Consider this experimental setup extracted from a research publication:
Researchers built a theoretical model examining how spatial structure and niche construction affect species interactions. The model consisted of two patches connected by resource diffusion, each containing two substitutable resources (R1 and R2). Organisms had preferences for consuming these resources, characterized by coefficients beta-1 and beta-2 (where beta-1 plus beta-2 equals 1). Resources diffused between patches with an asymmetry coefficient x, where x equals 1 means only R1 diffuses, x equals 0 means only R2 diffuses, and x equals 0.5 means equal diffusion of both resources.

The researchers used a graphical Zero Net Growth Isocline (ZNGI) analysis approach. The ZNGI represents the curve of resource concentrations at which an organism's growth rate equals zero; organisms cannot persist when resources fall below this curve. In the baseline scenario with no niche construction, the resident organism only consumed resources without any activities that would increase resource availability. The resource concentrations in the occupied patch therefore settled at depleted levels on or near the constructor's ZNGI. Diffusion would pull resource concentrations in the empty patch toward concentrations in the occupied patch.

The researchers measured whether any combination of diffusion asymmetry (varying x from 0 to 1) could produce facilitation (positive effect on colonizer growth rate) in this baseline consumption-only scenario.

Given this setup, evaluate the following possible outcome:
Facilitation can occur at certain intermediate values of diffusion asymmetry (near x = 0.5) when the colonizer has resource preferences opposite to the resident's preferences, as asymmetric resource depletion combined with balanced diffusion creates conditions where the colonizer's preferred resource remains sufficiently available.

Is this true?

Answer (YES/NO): NO